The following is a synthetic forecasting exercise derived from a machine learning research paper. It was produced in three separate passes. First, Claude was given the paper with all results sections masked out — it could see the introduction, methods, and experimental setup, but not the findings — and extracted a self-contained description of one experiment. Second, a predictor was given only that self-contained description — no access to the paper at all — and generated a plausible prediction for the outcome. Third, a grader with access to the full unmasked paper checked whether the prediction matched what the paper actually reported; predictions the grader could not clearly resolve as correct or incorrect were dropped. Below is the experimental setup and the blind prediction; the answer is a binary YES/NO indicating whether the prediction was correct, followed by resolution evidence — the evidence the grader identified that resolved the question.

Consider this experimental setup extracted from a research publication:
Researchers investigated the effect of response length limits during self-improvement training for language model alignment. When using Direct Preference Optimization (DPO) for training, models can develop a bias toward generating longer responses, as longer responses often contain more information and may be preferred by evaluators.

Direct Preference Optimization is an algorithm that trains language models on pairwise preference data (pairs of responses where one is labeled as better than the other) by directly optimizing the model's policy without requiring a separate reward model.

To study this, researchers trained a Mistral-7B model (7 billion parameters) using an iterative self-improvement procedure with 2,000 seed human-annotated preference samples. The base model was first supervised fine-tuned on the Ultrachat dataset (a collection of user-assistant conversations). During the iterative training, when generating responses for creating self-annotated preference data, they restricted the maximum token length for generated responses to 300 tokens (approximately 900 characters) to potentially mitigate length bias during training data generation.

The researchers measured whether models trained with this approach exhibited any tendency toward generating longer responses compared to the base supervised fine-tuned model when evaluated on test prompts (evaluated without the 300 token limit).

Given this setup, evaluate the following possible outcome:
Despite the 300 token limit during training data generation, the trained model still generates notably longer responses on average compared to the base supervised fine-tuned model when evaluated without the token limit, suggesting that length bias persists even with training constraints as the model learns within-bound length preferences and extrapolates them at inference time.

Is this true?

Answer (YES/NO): YES